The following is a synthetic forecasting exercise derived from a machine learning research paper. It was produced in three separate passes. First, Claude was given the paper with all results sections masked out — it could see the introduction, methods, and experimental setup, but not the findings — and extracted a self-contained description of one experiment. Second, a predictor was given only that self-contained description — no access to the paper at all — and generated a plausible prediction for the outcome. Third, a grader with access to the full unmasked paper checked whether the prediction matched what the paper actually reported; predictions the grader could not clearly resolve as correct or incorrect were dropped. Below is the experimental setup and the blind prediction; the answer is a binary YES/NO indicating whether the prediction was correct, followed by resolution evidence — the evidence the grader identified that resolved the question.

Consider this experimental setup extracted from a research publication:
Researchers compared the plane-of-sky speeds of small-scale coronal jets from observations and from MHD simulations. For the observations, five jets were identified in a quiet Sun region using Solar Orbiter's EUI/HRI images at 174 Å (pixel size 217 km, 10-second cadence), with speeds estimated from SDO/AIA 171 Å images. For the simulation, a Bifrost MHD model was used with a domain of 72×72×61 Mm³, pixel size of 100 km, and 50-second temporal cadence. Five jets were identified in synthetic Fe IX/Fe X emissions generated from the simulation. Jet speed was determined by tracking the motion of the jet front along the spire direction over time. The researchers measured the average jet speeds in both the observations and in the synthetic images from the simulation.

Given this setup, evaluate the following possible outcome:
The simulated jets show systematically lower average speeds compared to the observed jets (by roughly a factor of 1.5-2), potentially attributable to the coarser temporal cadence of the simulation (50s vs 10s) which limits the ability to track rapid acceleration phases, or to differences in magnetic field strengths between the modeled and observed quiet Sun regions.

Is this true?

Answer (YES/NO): NO